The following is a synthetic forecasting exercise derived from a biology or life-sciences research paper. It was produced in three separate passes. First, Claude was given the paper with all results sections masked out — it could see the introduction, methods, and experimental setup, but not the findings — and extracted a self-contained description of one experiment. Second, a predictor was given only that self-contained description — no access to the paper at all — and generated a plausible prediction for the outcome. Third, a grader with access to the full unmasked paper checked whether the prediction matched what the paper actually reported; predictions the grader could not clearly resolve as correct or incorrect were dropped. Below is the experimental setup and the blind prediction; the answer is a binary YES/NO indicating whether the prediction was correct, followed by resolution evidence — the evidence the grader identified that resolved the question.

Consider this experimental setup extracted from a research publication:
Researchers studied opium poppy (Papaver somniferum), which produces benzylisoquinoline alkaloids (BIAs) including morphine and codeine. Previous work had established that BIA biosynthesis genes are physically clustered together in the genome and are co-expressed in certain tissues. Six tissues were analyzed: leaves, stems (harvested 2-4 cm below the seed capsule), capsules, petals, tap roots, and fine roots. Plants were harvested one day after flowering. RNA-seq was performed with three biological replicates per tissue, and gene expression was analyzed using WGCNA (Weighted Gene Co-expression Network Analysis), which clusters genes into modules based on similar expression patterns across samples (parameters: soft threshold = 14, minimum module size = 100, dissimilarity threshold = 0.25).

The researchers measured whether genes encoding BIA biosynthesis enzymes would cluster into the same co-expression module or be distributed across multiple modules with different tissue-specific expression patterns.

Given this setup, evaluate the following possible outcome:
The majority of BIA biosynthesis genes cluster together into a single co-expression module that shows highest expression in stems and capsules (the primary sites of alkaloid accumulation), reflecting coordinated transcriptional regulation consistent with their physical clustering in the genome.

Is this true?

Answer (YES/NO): NO